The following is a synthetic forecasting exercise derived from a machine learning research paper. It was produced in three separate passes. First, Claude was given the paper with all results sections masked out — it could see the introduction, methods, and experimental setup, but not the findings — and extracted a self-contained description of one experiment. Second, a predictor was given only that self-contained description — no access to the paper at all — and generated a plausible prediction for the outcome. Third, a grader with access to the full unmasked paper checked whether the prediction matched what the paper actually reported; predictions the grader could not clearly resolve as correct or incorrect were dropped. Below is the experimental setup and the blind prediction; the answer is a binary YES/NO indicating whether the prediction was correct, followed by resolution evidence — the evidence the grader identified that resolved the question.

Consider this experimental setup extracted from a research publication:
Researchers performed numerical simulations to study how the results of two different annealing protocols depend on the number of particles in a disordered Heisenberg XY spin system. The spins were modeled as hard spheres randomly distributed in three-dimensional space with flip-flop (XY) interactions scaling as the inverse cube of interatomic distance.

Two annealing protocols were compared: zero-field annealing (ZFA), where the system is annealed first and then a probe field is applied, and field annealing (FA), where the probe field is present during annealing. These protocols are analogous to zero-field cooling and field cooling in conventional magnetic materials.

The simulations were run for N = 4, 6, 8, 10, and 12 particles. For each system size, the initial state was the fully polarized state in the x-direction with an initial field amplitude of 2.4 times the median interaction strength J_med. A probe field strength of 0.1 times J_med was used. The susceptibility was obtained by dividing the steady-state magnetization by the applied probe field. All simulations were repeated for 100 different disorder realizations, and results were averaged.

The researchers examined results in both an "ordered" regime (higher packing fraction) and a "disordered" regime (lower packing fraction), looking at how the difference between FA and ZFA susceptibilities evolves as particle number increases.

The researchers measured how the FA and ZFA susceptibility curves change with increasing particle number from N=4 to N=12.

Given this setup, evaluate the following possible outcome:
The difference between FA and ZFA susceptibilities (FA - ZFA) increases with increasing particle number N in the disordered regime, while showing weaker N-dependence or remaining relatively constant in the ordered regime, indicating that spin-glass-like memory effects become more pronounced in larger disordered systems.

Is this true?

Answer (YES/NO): NO